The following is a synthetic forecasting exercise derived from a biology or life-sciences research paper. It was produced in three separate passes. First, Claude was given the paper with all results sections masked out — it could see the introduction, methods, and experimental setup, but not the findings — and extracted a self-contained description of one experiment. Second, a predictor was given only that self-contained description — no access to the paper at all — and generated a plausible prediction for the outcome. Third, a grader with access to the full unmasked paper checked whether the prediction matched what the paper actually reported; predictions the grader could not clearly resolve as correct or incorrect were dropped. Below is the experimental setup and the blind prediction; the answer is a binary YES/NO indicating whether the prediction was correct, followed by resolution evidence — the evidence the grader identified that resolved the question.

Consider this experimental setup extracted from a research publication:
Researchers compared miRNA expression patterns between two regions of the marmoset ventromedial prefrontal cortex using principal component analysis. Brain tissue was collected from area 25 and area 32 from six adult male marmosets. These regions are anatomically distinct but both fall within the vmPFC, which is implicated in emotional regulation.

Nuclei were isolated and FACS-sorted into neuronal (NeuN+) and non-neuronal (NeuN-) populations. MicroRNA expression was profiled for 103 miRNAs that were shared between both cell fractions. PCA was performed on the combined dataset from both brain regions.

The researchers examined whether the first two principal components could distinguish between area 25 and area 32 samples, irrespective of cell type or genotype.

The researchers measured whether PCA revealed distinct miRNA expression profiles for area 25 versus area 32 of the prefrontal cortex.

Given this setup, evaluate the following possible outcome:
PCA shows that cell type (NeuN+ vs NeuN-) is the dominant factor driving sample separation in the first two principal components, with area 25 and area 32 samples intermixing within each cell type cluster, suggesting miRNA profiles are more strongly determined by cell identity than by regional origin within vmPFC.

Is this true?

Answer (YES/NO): YES